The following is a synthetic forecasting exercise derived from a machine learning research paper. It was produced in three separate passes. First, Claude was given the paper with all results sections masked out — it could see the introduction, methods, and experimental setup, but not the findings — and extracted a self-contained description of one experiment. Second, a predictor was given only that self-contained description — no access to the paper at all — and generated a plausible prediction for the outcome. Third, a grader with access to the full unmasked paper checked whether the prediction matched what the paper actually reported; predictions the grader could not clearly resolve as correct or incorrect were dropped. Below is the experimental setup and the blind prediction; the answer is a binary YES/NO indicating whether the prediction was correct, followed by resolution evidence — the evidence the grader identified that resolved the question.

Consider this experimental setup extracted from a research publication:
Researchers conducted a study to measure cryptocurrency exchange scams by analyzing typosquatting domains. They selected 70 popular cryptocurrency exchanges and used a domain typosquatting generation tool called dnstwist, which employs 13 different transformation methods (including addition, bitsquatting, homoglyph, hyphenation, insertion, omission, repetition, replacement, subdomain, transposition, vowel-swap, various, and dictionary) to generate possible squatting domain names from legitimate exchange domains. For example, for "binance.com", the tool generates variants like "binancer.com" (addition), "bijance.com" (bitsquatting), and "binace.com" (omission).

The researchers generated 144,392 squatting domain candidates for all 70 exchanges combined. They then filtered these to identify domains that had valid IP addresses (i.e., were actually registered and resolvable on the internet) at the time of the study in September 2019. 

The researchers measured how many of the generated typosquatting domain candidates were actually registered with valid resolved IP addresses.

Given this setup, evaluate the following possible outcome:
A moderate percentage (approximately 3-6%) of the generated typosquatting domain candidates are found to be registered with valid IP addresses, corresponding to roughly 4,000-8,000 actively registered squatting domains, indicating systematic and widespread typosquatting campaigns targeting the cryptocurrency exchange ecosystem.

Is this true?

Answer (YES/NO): YES